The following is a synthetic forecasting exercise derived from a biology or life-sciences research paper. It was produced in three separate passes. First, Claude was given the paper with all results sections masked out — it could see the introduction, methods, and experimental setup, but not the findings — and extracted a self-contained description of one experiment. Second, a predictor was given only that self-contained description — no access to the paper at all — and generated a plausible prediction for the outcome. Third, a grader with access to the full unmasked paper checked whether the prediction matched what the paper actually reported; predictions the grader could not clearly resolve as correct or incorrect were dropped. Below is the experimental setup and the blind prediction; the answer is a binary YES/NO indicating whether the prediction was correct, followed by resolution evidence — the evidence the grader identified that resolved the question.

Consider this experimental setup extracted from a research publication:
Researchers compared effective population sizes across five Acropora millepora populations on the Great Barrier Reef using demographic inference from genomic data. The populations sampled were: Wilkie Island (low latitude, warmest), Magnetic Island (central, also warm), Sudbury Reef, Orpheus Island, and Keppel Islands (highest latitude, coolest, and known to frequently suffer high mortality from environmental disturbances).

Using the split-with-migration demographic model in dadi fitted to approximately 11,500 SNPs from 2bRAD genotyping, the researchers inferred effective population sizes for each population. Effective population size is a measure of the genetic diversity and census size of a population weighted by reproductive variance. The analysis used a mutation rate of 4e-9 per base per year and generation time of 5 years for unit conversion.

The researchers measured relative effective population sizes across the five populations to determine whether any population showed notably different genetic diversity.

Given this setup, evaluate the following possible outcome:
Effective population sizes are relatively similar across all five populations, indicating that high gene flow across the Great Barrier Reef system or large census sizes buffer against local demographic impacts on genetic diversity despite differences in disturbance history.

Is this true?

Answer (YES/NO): NO